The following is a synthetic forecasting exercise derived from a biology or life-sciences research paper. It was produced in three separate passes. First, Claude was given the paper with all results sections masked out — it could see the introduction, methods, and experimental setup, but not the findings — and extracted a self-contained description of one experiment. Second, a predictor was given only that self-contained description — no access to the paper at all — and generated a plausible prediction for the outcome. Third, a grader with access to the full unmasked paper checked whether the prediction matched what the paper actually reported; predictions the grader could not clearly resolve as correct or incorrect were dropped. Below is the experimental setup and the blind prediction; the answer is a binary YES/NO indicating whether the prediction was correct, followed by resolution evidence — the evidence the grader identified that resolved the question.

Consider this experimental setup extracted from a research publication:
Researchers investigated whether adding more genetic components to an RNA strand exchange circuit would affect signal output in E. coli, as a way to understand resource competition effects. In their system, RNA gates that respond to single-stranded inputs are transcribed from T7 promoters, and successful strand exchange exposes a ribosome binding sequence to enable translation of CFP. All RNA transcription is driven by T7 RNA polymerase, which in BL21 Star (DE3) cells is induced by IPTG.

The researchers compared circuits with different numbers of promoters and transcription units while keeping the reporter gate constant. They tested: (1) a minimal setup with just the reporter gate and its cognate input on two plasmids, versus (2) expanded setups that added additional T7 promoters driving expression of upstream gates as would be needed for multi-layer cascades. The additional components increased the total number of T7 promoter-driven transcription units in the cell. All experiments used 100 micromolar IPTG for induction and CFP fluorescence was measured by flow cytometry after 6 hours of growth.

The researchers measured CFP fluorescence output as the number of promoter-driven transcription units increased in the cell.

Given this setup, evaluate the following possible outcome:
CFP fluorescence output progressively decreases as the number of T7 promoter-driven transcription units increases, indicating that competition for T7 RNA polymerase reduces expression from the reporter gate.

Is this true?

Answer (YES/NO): YES